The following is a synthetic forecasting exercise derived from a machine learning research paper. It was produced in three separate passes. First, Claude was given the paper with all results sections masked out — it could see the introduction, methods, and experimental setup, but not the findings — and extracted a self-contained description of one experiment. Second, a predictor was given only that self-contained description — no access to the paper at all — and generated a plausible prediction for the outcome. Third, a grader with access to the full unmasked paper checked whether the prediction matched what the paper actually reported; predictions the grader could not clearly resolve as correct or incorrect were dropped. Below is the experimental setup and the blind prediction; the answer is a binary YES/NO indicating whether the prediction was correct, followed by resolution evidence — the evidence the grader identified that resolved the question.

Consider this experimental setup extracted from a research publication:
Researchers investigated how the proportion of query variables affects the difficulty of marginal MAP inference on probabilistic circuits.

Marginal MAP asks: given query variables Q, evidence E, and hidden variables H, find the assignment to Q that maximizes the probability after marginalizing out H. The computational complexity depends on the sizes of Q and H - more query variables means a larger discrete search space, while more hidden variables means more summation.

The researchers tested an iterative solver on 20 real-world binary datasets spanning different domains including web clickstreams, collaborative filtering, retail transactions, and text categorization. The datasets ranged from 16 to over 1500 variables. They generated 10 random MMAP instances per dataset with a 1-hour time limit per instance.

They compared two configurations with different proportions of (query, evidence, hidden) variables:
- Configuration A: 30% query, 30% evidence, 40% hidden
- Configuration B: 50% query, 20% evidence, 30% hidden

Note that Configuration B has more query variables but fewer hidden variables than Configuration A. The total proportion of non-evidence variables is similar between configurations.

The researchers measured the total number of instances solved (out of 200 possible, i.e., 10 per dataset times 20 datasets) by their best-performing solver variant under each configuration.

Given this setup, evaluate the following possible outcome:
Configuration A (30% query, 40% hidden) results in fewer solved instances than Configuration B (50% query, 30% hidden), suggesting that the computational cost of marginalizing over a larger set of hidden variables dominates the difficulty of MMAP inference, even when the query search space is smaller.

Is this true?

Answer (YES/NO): NO